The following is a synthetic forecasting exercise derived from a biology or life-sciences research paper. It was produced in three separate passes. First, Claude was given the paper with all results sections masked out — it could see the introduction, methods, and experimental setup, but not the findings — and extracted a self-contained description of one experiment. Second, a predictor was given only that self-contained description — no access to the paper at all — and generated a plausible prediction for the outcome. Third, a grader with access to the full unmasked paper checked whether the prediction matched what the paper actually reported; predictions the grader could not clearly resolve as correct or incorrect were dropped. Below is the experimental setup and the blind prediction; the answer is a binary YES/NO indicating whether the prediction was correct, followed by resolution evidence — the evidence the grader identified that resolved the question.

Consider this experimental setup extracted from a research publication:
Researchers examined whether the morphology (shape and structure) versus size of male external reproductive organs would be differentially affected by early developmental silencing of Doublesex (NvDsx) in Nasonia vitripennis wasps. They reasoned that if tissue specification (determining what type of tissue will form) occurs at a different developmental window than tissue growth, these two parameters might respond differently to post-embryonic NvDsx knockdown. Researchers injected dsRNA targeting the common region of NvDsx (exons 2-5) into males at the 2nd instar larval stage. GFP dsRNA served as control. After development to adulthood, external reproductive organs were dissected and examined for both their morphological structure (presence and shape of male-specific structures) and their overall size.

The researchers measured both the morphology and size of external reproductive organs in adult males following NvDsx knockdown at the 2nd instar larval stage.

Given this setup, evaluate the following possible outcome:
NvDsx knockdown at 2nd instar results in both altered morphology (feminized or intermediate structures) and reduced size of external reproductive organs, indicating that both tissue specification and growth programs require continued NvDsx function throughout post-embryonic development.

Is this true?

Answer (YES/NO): NO